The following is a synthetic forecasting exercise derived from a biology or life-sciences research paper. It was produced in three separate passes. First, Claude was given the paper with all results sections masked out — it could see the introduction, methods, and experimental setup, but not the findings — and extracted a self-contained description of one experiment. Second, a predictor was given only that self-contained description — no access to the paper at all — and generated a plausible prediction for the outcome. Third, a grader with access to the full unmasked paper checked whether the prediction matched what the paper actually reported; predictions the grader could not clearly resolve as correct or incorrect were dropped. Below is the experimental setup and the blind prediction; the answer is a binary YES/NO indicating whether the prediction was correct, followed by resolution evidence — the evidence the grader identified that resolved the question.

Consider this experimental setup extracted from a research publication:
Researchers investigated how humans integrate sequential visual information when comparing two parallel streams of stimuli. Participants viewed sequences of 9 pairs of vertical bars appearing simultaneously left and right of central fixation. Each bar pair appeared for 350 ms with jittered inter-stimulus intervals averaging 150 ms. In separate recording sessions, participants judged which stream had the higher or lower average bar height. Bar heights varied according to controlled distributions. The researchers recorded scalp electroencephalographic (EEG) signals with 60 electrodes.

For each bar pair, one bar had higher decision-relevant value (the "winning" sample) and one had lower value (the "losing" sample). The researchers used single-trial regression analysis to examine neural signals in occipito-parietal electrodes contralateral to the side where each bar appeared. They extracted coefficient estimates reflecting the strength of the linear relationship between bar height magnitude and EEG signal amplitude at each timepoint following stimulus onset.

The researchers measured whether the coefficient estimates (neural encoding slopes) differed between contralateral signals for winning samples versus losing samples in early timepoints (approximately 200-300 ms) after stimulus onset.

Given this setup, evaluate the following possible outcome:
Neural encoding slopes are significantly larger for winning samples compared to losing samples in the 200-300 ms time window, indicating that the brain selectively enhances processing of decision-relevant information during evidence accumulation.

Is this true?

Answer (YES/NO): YES